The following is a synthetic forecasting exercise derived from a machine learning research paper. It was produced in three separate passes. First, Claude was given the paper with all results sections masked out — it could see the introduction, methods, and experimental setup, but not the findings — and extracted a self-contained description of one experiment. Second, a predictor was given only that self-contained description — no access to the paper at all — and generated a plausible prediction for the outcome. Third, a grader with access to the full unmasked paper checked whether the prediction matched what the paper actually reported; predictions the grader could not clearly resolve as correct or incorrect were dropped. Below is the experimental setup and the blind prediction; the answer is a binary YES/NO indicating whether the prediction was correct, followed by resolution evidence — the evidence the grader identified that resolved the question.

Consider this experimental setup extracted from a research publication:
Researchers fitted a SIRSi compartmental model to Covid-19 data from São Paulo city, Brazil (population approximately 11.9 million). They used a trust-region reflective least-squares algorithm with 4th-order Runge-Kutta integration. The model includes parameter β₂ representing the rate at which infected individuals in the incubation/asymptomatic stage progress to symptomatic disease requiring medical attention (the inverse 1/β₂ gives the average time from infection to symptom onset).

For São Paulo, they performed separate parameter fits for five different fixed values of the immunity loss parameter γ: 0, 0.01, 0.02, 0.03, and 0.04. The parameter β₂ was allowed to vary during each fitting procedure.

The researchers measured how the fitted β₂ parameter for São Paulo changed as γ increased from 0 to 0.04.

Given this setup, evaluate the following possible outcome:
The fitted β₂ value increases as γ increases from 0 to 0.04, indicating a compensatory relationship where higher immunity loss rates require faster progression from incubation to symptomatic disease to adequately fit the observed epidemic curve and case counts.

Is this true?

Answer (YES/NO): NO